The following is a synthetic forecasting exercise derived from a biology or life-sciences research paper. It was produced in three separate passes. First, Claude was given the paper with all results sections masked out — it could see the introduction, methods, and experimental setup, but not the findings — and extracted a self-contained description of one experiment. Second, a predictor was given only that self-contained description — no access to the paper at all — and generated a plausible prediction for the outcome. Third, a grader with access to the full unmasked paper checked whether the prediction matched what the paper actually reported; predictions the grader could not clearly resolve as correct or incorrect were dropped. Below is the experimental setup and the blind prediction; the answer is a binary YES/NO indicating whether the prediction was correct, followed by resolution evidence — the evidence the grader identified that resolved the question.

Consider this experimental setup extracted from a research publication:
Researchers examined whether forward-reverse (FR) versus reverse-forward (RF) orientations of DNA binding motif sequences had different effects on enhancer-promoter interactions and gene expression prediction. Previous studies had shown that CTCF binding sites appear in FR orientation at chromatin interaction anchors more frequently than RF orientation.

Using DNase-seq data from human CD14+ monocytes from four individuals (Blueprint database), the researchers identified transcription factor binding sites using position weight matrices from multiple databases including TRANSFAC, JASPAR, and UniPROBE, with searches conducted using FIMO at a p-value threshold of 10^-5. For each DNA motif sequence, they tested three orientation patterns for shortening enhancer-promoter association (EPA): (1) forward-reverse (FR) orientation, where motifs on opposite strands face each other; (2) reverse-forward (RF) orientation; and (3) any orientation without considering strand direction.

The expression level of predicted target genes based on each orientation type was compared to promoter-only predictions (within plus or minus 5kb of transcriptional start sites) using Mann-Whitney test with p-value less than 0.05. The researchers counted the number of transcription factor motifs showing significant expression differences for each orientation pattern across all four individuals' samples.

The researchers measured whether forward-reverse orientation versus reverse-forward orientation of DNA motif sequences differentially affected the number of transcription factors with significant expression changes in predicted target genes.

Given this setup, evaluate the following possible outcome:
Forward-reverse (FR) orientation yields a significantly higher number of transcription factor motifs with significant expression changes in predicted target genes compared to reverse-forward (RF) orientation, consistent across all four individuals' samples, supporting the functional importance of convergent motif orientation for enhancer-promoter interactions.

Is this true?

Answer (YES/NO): NO